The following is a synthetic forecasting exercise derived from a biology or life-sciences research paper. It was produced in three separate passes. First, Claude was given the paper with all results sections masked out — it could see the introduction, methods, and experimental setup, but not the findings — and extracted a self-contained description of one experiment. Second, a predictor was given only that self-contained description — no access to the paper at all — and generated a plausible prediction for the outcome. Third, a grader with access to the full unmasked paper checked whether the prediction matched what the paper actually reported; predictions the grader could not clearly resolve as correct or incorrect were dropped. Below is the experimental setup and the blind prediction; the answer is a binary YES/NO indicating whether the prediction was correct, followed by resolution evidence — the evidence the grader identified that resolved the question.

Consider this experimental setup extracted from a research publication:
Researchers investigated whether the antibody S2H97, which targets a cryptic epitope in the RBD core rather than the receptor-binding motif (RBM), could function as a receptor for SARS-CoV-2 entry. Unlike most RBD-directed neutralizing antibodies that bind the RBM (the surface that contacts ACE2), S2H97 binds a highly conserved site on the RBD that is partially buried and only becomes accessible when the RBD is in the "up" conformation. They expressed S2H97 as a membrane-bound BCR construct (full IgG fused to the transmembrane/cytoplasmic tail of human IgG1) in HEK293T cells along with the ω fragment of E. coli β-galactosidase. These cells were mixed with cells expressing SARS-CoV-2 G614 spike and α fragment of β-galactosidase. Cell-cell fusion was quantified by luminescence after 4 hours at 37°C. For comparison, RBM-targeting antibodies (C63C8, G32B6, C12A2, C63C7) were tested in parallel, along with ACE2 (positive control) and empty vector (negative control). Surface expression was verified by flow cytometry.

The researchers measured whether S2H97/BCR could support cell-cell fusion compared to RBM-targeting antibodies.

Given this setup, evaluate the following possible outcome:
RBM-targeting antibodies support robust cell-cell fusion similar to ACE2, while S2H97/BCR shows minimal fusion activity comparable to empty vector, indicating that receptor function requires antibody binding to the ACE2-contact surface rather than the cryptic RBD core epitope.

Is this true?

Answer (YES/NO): NO